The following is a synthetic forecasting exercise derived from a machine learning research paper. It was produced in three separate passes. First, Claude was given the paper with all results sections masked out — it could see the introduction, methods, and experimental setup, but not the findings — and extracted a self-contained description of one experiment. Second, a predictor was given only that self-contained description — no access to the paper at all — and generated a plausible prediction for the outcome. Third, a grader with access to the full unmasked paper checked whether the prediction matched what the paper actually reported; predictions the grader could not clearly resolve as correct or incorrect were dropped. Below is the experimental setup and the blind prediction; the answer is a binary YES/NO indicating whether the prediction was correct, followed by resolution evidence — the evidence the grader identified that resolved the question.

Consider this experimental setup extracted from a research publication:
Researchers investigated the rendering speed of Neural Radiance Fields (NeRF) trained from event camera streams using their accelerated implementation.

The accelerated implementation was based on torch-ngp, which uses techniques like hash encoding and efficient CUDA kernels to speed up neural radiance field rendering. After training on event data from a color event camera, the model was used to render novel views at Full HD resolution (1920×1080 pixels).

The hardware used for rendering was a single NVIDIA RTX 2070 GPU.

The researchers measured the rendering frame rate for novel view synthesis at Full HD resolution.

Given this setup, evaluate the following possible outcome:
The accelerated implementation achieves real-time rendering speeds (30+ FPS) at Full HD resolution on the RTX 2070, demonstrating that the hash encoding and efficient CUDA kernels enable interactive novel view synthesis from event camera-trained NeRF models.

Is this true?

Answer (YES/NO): YES